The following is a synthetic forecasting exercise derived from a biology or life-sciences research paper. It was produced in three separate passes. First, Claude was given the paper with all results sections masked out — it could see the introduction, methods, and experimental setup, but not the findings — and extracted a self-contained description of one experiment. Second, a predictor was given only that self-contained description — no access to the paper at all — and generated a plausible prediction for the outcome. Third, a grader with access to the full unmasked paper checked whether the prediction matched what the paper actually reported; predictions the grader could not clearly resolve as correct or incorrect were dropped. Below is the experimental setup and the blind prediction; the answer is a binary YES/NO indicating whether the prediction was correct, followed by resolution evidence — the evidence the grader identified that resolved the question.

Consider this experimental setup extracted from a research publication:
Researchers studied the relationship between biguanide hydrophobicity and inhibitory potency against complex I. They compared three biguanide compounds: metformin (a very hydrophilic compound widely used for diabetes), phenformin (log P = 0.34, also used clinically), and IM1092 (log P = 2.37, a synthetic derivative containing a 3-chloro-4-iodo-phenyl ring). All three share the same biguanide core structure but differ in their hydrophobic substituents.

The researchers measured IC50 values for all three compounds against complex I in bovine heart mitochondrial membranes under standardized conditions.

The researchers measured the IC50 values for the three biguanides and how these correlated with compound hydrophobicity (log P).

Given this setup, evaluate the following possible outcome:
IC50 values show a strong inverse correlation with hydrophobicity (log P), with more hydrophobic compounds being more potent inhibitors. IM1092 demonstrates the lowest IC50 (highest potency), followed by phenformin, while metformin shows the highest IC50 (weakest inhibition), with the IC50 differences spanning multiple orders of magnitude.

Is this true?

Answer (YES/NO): YES